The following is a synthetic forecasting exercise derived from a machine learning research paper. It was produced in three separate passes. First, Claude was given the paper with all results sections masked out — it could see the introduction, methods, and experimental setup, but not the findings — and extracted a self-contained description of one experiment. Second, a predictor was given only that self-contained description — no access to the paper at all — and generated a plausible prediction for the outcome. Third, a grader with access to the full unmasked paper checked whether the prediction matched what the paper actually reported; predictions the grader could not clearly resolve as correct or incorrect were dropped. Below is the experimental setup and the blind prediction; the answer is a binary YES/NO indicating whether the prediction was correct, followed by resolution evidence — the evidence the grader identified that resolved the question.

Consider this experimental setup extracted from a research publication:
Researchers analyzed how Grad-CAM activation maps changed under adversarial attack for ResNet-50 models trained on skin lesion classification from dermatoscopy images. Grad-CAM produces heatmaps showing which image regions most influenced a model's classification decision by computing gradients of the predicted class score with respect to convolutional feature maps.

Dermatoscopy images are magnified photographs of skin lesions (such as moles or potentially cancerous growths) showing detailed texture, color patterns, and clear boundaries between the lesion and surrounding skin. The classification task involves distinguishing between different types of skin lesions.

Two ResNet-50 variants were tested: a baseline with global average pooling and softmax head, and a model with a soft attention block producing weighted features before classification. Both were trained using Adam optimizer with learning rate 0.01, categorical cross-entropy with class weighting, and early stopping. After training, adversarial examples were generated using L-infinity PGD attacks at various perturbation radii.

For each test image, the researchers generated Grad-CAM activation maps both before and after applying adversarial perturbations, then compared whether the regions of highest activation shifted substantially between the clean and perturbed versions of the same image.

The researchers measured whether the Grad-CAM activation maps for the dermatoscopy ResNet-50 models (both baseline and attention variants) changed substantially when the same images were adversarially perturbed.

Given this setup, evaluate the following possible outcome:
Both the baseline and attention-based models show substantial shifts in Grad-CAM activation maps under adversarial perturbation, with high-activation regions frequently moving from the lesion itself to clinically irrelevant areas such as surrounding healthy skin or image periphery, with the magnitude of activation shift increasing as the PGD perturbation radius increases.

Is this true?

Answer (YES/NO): NO